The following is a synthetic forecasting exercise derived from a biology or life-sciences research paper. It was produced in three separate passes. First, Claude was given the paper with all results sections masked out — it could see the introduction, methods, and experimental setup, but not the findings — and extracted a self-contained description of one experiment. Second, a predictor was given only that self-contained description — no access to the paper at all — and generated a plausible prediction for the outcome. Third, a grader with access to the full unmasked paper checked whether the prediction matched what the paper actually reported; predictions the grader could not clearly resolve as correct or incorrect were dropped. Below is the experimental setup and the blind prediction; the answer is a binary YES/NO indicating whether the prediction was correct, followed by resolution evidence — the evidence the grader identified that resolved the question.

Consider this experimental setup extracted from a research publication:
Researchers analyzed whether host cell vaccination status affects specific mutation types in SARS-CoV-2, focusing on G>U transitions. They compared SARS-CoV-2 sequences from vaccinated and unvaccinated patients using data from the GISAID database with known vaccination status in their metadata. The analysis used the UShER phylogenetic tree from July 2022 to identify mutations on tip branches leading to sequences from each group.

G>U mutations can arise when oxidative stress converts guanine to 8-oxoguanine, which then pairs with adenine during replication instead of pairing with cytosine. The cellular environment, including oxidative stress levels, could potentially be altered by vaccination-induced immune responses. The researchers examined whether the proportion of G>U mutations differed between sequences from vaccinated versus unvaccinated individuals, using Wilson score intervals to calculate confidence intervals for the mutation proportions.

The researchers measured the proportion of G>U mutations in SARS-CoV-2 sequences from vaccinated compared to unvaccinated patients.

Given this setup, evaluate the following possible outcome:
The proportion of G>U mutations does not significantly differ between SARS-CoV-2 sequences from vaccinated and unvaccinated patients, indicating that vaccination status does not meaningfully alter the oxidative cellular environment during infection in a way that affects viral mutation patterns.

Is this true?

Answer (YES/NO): NO